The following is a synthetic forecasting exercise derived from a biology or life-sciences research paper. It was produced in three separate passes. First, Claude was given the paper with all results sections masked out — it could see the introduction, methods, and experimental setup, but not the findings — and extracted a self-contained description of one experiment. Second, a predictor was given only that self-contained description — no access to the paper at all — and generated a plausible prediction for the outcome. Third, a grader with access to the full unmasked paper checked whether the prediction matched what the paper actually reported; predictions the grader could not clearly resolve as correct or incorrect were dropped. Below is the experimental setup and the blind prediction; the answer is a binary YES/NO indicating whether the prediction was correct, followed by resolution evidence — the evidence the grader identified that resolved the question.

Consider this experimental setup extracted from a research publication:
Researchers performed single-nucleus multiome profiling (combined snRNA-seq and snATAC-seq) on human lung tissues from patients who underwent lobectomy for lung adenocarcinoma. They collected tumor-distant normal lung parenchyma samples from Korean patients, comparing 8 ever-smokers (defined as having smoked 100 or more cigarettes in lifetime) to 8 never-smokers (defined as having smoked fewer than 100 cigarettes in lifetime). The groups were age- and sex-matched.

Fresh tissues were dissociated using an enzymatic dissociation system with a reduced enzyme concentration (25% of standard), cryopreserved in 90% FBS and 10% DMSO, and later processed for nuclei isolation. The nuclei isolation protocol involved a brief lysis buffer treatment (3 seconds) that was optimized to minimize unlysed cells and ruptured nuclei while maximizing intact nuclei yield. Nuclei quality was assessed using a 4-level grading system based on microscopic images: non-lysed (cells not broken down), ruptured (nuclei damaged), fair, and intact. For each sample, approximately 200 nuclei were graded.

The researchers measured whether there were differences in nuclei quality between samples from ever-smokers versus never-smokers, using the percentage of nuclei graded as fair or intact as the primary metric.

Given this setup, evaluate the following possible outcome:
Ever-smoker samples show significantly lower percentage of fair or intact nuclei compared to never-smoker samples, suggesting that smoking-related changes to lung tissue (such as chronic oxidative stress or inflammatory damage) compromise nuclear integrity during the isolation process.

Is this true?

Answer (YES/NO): NO